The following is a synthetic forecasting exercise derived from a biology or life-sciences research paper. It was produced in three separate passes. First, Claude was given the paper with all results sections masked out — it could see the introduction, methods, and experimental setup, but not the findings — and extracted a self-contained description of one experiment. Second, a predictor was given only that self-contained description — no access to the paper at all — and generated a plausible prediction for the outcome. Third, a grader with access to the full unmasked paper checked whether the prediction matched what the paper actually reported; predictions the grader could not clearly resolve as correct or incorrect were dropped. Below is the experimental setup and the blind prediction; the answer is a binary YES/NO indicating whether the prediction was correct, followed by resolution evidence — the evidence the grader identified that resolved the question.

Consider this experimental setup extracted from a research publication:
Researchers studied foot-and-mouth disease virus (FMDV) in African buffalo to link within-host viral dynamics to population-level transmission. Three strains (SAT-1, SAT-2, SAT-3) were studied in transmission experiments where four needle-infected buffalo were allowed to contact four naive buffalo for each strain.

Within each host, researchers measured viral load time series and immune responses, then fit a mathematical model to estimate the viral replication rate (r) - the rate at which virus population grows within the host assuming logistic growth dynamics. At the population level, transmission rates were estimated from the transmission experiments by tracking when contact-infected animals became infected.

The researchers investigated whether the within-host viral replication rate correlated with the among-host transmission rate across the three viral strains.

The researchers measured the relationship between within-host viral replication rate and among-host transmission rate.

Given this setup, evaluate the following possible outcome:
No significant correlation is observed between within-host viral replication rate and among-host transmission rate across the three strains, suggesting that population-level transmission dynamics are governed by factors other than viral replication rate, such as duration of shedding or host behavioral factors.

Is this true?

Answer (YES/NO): NO